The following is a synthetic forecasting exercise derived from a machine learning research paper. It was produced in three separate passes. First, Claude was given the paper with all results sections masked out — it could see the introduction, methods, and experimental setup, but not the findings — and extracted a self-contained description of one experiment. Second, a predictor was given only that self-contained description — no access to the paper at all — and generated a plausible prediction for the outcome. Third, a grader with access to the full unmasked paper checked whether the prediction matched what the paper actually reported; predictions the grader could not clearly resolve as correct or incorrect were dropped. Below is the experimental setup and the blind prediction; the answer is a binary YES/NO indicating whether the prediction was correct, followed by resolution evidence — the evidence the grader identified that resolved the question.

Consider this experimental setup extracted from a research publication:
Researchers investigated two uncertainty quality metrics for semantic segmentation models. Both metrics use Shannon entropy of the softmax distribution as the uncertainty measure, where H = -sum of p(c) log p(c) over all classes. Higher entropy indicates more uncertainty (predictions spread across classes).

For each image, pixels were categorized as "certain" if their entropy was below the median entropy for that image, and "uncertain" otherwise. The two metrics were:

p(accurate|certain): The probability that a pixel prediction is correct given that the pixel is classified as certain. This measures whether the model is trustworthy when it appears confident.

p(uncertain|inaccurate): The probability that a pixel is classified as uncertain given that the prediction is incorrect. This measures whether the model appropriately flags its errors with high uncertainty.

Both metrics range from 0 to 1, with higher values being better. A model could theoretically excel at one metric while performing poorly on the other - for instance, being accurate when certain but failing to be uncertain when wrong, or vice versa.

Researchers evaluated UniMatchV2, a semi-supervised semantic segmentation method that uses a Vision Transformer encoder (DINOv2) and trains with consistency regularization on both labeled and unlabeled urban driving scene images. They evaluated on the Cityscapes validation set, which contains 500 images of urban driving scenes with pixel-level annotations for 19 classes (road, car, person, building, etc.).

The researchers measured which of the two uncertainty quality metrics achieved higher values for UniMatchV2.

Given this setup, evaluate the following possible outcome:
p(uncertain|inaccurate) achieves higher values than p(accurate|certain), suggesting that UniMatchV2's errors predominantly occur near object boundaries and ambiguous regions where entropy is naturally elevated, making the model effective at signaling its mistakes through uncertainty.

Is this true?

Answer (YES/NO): NO